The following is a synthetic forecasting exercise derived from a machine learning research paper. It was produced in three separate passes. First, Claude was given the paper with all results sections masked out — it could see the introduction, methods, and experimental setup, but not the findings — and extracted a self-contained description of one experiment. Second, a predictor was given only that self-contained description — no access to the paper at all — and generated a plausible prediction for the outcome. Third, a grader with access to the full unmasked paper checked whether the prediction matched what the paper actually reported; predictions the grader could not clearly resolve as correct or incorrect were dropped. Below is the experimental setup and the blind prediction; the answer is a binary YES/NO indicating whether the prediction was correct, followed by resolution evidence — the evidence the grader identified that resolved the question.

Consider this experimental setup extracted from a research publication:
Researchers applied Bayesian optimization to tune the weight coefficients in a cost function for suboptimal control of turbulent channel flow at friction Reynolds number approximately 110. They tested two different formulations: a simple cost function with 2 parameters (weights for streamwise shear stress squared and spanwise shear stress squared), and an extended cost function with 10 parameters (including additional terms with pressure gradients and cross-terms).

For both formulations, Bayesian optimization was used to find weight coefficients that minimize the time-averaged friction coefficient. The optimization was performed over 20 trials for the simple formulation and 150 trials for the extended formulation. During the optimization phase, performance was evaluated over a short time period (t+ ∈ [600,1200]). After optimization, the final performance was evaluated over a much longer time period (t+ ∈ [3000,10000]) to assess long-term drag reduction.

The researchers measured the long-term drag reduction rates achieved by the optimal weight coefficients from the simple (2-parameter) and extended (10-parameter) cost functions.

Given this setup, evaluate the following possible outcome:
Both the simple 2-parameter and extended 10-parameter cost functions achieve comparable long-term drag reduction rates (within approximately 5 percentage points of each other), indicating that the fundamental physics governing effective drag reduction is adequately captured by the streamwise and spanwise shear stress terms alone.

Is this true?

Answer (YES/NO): YES